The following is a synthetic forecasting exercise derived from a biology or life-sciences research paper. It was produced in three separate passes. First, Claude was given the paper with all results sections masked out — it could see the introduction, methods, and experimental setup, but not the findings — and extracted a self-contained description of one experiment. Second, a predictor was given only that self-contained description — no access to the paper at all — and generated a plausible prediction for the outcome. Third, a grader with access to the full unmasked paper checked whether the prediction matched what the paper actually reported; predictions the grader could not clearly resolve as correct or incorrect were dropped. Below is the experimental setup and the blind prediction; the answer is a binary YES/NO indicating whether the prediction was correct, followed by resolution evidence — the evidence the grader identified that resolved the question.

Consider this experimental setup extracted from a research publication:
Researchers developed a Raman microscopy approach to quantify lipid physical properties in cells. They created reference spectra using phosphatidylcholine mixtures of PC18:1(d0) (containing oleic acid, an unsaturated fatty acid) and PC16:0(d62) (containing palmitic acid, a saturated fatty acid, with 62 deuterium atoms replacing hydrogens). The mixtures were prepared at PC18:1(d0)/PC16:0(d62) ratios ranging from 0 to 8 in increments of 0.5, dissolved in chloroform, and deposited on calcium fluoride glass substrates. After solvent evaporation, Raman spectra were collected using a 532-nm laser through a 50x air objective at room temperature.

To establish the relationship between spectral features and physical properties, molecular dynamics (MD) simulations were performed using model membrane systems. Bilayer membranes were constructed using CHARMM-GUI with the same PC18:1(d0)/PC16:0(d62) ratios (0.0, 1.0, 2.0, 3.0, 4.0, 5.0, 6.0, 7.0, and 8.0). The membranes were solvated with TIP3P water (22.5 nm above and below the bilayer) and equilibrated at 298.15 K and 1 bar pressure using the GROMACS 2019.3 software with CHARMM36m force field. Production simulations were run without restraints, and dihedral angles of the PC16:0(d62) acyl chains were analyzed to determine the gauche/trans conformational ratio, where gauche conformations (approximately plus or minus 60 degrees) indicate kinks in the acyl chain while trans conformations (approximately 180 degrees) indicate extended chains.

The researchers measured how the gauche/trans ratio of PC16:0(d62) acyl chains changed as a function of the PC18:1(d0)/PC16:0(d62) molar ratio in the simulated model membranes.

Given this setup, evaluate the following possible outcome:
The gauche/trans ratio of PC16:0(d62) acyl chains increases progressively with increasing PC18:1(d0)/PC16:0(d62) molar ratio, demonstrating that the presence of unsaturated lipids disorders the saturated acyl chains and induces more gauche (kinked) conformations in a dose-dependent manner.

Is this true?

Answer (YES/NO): YES